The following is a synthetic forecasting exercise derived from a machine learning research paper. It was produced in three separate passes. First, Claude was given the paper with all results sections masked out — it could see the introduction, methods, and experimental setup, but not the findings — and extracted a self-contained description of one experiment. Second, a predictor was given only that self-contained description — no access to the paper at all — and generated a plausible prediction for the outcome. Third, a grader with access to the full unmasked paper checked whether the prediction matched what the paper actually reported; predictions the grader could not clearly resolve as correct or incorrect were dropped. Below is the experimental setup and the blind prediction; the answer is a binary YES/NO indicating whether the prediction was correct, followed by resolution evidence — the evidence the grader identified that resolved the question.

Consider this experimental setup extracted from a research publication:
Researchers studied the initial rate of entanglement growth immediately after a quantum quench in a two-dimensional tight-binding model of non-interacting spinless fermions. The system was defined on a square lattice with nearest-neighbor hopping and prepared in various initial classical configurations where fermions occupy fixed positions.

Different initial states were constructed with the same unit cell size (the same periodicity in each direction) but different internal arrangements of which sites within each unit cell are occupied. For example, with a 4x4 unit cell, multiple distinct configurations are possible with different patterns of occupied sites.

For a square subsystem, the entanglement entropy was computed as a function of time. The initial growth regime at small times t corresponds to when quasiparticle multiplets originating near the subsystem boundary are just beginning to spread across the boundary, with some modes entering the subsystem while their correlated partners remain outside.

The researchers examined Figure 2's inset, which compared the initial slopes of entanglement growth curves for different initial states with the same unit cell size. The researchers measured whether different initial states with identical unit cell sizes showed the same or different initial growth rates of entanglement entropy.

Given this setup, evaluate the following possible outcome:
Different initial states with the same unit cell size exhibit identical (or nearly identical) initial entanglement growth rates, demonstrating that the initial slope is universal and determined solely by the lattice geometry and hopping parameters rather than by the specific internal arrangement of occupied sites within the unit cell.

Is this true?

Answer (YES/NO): NO